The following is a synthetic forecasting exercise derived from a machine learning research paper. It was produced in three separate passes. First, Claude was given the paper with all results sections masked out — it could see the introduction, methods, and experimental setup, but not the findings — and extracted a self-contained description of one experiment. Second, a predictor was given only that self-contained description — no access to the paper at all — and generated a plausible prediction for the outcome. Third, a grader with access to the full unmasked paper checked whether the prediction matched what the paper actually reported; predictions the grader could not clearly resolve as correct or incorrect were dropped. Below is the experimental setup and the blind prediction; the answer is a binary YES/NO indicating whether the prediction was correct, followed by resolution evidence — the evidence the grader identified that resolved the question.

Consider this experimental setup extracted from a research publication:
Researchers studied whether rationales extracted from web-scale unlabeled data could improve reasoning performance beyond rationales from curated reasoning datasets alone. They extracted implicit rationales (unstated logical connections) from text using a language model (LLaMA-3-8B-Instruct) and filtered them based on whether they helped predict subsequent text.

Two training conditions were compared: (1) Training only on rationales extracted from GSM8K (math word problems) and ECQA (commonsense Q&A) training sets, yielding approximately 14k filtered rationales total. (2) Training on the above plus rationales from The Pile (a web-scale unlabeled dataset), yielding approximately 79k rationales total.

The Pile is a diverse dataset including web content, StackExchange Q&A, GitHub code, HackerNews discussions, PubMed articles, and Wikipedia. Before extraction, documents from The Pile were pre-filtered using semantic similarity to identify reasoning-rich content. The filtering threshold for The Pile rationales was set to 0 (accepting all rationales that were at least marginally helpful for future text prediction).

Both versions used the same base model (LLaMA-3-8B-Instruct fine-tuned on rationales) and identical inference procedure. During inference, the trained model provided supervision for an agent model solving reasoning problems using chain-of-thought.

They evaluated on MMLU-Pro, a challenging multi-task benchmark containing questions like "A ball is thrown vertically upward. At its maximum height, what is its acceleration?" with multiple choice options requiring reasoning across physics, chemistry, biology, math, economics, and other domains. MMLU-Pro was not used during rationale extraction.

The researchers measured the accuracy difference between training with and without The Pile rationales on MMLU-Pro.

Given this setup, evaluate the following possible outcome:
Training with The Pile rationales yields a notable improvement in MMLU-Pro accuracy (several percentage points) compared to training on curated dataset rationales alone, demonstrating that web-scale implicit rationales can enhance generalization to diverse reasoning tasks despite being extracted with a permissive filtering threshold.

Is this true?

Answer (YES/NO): YES